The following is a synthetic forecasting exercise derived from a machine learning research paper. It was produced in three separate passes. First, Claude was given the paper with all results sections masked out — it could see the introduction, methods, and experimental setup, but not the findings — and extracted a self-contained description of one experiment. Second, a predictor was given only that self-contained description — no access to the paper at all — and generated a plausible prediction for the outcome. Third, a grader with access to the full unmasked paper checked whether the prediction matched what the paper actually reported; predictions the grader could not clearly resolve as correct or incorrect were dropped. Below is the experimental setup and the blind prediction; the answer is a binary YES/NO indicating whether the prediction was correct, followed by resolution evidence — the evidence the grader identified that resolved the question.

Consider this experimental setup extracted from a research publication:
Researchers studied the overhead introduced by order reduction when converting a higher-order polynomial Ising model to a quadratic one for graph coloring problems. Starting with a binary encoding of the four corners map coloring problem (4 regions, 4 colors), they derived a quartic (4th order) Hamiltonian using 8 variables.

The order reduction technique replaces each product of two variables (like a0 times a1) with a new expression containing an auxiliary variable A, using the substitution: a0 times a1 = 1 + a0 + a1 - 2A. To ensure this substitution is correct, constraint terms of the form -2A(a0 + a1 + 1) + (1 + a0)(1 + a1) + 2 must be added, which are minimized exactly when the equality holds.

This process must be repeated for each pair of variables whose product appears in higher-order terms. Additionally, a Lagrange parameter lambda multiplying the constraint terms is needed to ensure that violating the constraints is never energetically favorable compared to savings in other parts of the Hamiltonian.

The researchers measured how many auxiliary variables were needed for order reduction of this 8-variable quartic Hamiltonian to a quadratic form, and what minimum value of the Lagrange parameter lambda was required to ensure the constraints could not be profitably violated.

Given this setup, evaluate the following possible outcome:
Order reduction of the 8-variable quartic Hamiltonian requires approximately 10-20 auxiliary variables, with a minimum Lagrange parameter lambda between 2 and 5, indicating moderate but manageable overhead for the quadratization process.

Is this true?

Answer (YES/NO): NO